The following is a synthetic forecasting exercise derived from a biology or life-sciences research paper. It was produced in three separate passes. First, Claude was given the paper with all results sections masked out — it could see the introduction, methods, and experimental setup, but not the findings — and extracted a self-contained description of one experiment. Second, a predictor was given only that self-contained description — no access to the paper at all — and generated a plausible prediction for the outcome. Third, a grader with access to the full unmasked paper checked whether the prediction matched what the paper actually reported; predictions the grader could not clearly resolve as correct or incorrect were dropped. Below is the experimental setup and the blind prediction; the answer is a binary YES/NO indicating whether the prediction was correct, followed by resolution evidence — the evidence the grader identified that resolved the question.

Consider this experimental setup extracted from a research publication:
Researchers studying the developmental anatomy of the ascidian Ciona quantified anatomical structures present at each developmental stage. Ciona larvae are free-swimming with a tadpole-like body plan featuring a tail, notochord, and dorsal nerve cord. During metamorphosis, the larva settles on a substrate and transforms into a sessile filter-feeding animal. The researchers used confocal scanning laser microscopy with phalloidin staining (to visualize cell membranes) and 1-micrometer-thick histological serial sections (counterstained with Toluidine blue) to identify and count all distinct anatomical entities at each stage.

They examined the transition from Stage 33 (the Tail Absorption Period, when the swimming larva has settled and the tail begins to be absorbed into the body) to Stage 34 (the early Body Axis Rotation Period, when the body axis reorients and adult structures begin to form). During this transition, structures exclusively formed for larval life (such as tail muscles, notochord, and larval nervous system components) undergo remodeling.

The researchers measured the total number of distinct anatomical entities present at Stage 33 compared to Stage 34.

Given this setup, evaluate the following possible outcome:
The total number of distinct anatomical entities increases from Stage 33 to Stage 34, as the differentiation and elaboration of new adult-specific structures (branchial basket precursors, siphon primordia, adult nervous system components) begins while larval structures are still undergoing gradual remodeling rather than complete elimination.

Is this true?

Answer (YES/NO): NO